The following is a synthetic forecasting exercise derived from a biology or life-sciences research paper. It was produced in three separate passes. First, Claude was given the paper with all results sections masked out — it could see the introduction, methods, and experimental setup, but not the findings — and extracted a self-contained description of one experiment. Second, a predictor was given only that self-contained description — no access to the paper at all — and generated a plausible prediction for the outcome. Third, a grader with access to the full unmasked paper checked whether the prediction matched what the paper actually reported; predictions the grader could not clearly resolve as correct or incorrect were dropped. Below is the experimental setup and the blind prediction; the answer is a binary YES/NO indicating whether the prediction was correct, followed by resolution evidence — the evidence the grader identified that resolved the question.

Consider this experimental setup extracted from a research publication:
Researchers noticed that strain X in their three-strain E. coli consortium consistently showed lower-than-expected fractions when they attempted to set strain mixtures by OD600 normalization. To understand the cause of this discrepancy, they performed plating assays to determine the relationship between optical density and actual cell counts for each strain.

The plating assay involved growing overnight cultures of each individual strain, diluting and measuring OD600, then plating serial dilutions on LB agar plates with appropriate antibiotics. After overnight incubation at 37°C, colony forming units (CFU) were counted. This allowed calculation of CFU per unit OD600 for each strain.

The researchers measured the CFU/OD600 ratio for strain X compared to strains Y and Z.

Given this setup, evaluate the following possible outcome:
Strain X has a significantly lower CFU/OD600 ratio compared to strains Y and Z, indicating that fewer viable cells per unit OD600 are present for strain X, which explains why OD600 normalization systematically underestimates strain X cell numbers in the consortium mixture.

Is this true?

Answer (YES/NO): YES